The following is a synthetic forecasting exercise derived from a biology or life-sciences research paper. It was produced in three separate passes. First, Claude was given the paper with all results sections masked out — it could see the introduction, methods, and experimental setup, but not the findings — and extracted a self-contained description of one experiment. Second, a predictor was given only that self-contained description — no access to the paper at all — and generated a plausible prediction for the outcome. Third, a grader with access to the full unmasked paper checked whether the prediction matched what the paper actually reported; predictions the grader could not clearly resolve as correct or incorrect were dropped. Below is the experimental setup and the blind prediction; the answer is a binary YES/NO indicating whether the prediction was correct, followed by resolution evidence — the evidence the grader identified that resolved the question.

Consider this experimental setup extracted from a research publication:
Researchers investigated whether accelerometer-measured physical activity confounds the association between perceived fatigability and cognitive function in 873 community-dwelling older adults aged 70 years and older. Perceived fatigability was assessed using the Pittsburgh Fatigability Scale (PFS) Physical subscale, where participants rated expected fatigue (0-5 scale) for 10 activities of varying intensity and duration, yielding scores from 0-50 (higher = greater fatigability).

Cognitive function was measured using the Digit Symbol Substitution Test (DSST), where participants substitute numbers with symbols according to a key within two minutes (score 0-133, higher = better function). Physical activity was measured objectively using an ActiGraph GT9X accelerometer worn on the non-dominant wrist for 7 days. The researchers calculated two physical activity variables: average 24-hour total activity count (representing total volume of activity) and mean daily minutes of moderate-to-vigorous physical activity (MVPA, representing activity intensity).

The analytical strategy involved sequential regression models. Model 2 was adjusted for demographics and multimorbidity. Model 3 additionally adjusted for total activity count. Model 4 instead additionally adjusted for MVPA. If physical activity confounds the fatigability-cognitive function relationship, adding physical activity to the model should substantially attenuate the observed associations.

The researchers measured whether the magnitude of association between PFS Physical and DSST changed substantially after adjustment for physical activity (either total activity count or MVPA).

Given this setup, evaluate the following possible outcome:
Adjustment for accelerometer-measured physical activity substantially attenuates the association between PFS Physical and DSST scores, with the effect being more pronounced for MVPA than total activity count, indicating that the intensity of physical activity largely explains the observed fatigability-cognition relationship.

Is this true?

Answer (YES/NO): NO